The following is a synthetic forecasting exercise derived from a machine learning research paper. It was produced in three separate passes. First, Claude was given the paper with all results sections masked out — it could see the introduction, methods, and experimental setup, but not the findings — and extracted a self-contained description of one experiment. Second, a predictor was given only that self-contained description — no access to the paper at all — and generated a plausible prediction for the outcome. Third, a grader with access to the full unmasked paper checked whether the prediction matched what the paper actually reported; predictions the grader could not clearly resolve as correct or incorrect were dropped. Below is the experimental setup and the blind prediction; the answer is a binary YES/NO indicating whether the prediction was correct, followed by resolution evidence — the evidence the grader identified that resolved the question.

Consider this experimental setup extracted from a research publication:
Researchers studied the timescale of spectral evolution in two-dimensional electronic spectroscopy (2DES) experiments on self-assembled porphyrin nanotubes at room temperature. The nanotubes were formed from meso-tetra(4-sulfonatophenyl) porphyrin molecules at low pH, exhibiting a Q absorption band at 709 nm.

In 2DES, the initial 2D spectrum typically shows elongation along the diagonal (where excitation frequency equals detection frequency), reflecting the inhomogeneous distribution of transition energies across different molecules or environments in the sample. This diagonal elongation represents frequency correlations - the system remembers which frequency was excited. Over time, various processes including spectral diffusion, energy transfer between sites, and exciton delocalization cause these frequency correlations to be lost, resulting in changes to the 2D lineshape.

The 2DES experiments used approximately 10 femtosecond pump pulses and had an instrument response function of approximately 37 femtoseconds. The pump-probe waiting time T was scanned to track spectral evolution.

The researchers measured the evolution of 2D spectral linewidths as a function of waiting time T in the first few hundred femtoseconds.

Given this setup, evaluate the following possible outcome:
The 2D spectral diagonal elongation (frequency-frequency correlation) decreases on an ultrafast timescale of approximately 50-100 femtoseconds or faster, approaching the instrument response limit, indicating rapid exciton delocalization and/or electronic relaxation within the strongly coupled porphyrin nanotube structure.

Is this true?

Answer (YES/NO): NO